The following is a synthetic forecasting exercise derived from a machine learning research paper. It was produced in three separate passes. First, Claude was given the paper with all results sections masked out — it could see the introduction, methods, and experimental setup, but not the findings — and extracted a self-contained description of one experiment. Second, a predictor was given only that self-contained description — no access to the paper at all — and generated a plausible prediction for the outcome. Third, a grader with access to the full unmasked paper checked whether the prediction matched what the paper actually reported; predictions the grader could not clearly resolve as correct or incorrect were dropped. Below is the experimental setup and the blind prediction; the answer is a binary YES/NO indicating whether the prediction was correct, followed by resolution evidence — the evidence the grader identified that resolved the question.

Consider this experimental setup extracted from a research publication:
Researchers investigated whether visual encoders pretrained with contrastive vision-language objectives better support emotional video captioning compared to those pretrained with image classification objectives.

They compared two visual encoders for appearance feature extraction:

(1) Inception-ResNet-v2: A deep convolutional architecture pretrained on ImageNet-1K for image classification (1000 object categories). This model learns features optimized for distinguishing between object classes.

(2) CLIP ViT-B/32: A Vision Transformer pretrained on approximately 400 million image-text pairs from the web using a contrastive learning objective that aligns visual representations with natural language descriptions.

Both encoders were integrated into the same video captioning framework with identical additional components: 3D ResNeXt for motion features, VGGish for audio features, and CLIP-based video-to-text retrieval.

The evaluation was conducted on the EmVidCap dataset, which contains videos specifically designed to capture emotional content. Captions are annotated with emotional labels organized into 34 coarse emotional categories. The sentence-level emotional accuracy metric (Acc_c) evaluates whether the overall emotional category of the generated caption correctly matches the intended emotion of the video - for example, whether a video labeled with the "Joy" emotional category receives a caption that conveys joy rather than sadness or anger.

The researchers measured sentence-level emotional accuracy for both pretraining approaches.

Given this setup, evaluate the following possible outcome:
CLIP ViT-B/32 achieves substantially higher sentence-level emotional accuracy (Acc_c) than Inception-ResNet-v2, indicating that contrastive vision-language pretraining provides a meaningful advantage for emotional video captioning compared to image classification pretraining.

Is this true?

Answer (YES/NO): NO